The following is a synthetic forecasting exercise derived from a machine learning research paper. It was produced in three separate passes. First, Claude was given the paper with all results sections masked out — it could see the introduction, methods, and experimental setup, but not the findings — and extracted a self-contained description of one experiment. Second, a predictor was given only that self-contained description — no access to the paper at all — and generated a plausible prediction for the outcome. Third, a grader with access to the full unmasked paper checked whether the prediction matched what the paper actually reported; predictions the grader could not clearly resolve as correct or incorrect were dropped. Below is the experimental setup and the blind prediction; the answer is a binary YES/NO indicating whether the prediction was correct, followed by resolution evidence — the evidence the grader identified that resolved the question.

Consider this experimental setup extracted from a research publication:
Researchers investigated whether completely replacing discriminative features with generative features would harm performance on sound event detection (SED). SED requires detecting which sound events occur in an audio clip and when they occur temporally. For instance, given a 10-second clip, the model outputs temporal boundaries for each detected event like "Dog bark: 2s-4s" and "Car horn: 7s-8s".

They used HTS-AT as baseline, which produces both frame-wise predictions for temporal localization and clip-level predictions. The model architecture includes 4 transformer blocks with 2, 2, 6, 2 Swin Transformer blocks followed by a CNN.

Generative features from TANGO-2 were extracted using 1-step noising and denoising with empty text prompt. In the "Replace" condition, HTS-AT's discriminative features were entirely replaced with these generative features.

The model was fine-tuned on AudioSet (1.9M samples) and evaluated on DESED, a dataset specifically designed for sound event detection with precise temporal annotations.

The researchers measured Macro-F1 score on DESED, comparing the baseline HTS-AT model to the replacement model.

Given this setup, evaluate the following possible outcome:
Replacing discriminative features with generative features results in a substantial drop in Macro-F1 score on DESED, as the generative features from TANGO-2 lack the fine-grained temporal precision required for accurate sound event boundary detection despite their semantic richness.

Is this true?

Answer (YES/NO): NO